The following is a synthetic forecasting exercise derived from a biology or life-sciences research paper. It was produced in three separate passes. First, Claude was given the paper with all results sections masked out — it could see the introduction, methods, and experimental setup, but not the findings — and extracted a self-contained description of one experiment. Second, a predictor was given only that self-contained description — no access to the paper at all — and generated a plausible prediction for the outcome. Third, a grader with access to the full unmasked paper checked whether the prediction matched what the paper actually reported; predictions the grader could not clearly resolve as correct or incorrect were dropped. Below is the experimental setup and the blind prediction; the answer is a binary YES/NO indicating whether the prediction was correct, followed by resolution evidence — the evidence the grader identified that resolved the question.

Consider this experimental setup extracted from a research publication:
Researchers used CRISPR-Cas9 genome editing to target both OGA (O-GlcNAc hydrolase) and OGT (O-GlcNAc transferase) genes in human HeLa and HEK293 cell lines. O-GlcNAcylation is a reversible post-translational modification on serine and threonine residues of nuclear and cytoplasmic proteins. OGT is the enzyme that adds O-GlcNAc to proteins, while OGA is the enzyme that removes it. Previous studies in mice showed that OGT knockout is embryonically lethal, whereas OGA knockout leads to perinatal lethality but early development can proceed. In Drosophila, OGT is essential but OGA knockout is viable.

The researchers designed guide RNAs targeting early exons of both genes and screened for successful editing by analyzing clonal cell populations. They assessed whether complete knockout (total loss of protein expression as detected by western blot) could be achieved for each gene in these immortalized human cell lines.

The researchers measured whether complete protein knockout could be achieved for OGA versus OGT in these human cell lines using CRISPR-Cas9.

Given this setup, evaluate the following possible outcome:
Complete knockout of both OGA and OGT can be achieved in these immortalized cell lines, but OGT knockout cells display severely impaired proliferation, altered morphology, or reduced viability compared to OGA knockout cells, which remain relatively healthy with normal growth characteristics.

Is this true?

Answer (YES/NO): NO